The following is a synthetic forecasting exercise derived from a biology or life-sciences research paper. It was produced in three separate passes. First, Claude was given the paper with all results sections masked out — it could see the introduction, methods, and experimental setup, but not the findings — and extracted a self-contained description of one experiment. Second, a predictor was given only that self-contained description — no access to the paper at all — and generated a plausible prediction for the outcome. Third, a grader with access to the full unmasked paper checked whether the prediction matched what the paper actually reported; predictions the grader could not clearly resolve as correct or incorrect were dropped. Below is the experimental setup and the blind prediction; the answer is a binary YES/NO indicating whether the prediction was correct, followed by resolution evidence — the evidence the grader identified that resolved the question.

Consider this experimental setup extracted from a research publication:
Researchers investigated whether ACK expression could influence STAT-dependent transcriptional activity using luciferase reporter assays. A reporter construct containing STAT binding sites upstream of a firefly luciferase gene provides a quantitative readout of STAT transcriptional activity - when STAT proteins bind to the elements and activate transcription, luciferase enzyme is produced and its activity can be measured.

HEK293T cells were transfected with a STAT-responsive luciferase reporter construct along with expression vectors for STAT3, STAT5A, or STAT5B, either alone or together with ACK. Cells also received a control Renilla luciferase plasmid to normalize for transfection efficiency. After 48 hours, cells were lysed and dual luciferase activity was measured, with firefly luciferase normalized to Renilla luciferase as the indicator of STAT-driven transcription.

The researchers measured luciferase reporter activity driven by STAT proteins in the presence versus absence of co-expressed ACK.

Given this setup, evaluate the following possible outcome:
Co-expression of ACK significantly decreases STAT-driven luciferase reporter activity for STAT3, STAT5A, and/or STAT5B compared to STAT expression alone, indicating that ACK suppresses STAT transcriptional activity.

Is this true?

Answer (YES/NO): NO